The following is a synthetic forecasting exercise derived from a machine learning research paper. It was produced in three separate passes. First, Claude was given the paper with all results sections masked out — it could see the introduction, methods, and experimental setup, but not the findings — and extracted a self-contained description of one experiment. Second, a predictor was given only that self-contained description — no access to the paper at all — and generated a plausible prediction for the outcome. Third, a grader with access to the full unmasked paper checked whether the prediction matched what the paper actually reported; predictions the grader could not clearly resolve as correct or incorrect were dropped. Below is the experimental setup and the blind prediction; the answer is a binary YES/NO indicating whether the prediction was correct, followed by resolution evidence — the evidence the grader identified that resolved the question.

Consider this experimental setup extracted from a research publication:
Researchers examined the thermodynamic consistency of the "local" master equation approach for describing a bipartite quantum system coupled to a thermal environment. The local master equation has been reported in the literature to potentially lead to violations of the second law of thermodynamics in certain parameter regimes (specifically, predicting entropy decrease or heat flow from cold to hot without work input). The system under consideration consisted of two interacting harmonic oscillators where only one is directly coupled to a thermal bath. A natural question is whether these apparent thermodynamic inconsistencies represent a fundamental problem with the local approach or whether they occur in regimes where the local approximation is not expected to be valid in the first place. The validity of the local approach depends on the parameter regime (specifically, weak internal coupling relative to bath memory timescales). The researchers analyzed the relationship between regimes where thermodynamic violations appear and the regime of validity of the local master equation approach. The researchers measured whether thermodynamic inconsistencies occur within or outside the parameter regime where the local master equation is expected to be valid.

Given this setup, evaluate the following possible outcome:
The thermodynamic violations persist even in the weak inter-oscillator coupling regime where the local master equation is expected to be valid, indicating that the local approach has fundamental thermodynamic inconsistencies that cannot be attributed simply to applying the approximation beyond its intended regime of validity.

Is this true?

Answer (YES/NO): NO